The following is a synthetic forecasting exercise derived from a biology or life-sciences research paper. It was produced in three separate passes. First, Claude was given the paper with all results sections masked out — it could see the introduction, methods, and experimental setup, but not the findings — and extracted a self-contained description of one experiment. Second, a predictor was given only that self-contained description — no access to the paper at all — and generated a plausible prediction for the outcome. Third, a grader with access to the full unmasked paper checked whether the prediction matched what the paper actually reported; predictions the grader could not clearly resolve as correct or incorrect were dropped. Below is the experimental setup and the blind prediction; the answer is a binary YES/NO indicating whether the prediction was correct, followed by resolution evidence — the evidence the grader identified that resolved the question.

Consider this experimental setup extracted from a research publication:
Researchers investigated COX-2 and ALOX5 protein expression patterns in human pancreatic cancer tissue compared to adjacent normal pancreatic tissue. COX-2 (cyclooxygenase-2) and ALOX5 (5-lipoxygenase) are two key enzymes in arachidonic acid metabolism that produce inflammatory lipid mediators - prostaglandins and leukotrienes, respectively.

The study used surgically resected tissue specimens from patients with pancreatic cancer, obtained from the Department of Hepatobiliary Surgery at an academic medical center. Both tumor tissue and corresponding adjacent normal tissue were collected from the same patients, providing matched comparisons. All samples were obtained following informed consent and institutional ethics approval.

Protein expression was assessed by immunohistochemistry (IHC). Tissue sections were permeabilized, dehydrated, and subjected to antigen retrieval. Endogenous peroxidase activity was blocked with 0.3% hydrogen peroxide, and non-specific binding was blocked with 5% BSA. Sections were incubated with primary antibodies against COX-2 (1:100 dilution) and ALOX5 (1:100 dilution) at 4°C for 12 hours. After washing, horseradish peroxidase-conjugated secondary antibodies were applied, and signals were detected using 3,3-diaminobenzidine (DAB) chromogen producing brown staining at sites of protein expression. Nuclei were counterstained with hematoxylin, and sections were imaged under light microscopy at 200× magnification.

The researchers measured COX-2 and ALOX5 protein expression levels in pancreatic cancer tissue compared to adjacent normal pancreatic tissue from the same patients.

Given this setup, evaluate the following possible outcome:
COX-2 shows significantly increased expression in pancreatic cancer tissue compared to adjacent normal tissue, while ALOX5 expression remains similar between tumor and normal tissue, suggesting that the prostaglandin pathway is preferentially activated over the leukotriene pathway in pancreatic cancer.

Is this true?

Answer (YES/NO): NO